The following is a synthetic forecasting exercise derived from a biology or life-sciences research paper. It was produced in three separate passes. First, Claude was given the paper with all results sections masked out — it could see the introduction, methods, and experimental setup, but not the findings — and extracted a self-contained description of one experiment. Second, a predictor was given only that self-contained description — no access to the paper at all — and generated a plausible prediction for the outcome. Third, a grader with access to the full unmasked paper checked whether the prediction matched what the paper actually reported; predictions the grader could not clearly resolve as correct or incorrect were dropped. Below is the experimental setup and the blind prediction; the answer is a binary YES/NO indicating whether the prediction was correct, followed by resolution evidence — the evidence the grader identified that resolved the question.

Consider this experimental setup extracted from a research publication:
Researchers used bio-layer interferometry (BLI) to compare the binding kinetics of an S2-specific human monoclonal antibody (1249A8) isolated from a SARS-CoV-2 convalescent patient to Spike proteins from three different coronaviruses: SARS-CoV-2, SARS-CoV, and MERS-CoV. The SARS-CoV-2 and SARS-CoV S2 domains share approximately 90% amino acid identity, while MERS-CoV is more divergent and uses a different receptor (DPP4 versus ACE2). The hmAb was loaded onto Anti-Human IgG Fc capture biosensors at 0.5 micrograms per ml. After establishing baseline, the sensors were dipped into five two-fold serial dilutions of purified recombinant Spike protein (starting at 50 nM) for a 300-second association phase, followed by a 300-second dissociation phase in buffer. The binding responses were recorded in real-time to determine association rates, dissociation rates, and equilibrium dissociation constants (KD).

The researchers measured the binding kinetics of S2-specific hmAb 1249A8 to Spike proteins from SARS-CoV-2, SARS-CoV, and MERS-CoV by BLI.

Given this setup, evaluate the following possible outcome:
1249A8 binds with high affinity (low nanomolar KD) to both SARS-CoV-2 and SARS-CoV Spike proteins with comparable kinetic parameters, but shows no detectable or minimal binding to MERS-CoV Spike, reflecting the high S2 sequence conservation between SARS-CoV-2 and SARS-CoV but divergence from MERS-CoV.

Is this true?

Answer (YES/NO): NO